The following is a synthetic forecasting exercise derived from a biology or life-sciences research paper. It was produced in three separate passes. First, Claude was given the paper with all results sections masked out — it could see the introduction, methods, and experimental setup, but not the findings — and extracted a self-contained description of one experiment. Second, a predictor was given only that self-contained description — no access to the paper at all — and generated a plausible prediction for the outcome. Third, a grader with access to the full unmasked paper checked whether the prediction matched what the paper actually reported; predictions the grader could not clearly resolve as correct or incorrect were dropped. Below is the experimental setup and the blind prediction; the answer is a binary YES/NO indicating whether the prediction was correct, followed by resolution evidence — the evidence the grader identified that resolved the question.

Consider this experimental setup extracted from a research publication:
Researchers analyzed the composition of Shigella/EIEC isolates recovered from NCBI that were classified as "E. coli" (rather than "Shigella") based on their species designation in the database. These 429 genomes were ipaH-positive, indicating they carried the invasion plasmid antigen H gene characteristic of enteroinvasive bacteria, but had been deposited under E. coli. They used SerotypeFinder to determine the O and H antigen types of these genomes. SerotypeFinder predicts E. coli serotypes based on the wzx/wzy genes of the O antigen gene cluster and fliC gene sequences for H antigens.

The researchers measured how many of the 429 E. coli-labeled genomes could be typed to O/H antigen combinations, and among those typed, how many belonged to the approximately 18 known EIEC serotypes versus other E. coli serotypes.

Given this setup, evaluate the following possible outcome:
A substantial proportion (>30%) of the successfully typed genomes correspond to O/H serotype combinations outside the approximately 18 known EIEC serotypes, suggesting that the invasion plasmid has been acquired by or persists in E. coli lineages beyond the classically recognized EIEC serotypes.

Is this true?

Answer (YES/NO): YES